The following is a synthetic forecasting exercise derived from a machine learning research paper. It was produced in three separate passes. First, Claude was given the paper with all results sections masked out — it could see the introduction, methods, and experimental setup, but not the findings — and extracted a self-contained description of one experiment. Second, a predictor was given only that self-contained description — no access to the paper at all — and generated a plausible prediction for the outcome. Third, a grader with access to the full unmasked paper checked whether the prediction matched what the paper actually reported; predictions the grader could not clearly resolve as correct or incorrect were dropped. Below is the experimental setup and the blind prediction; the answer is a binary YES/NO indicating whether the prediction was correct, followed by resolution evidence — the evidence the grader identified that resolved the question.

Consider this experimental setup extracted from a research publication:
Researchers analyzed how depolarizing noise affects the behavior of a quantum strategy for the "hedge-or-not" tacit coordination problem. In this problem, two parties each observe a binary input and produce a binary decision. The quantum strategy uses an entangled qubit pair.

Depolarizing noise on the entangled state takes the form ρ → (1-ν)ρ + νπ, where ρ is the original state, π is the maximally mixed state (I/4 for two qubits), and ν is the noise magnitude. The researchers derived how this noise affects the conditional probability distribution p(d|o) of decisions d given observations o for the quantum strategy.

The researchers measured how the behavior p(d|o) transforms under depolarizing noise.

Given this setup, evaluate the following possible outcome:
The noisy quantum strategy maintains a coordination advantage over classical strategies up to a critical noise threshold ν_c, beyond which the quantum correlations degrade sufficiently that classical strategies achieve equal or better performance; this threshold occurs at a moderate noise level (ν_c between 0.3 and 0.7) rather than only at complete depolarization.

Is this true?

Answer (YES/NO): NO